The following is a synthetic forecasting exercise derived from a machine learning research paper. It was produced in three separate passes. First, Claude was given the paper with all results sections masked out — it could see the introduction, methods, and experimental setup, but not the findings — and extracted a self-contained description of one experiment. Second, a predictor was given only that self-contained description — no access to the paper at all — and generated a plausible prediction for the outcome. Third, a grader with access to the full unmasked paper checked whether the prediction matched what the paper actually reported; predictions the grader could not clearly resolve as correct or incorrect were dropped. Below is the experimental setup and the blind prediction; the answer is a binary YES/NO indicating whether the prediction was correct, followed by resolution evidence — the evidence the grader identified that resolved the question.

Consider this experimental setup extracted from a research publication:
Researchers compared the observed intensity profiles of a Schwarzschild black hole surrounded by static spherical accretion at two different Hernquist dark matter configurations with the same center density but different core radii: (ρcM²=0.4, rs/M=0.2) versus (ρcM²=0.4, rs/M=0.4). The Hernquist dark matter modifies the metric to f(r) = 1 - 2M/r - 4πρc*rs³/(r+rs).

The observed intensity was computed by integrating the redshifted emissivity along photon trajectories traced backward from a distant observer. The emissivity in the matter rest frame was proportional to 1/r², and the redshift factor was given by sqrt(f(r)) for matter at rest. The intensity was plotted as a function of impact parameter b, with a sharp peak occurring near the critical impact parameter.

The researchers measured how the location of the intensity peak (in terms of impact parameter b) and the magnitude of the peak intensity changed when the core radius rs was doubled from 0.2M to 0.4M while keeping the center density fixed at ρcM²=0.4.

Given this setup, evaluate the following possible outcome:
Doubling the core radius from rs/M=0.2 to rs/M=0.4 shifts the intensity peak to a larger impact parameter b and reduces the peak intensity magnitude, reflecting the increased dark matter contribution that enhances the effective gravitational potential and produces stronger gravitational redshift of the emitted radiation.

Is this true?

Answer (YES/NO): YES